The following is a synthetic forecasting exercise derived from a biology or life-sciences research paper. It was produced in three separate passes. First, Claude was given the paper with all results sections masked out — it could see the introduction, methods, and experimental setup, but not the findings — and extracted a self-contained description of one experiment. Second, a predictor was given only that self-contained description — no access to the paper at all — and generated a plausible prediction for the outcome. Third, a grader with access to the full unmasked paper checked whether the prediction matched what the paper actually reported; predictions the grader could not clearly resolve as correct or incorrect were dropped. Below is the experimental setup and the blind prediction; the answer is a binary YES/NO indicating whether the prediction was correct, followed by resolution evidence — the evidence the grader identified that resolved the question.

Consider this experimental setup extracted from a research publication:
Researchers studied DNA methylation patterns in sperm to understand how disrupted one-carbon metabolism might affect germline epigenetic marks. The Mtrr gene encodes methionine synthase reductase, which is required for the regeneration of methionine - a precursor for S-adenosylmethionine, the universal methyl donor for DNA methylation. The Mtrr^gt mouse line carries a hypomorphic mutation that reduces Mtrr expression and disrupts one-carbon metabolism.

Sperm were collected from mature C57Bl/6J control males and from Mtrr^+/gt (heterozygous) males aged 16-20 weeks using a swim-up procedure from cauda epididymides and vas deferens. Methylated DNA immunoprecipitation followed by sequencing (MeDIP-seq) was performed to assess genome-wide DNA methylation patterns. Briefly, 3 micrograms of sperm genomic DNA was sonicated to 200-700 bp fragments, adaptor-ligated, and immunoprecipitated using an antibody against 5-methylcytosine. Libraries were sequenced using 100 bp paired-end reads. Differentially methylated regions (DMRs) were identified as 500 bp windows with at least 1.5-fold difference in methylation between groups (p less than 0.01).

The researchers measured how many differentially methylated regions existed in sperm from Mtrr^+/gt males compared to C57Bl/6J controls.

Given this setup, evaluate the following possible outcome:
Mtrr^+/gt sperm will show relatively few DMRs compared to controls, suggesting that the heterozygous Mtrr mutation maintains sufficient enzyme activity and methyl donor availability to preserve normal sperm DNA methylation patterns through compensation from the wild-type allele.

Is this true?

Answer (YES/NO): NO